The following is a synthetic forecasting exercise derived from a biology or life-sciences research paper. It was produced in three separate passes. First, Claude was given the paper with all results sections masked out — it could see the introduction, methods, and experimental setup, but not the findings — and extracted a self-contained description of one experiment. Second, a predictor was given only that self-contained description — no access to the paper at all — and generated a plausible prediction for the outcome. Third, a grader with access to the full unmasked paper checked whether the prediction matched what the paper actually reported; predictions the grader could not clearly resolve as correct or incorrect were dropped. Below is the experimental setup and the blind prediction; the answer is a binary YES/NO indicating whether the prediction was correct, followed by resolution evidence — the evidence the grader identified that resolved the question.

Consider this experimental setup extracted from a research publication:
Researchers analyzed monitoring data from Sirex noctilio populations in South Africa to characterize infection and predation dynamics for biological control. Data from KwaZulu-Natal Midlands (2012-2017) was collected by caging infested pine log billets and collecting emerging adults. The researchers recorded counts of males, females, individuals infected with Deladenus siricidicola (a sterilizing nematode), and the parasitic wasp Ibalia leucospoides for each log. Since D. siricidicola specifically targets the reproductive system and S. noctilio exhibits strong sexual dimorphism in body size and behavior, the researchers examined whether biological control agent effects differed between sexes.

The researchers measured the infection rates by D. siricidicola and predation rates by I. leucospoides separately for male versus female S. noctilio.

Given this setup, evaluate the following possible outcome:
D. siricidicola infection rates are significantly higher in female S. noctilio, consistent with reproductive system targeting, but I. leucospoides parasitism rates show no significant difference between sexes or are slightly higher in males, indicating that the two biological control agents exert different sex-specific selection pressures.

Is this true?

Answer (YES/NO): NO